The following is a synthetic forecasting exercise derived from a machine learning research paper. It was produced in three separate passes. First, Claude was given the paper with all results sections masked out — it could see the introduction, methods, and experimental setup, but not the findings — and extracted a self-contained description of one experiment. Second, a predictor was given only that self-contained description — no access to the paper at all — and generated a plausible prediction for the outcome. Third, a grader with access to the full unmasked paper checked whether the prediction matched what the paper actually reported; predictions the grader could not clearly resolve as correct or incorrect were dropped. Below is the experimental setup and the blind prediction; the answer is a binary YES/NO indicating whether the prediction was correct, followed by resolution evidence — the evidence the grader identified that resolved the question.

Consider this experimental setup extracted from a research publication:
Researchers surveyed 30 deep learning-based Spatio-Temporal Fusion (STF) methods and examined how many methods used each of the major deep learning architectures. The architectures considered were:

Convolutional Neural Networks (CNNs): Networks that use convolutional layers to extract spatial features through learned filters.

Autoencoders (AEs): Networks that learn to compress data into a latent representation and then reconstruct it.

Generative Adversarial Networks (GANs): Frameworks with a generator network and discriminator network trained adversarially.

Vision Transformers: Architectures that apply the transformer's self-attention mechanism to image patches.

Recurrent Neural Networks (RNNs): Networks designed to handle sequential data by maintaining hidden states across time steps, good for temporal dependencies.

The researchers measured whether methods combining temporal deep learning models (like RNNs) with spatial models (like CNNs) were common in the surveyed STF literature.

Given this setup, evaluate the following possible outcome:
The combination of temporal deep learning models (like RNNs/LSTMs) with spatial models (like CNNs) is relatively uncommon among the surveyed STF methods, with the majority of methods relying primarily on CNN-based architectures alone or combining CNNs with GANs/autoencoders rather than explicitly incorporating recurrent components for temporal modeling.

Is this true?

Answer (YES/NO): YES